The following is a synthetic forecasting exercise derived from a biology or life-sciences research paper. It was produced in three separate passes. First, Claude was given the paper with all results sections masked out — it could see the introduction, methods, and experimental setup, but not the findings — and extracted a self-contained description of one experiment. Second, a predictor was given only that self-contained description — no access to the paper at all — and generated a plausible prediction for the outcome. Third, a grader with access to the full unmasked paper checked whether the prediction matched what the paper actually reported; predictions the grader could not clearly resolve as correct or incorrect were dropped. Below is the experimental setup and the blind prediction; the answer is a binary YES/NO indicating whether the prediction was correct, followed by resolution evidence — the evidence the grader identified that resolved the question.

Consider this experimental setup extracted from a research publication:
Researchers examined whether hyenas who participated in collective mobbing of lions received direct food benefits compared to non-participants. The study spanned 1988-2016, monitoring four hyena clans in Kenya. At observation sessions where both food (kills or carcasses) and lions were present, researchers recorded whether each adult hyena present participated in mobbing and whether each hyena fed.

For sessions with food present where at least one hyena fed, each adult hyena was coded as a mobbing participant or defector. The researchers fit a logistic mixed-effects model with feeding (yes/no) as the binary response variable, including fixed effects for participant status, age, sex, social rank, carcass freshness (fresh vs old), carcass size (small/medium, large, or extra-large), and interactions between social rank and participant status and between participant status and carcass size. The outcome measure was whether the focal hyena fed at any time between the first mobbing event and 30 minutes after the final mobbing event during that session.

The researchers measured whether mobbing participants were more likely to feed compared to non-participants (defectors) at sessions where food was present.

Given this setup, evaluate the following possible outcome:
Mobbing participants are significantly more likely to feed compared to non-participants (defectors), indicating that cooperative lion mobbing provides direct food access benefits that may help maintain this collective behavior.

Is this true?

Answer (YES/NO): NO